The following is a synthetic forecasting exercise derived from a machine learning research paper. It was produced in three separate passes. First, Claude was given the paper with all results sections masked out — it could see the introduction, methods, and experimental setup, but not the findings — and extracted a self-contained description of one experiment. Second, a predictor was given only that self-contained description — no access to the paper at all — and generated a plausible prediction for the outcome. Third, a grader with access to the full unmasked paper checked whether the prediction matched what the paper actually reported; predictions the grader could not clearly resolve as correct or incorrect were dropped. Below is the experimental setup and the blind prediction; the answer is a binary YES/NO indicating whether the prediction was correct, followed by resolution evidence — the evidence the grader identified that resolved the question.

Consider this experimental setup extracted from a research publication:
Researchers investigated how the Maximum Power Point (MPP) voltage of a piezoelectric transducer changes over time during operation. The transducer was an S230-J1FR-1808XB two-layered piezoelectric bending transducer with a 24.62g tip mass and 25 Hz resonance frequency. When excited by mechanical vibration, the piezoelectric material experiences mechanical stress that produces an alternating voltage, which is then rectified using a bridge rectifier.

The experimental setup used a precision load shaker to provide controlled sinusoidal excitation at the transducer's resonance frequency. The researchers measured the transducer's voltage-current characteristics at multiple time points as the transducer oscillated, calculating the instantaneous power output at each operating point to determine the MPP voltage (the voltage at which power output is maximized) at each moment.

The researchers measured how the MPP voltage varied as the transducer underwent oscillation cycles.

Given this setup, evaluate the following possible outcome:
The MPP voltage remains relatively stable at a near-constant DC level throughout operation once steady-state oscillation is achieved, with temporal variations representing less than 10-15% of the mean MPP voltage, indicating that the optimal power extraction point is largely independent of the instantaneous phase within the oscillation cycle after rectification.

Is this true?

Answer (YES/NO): NO